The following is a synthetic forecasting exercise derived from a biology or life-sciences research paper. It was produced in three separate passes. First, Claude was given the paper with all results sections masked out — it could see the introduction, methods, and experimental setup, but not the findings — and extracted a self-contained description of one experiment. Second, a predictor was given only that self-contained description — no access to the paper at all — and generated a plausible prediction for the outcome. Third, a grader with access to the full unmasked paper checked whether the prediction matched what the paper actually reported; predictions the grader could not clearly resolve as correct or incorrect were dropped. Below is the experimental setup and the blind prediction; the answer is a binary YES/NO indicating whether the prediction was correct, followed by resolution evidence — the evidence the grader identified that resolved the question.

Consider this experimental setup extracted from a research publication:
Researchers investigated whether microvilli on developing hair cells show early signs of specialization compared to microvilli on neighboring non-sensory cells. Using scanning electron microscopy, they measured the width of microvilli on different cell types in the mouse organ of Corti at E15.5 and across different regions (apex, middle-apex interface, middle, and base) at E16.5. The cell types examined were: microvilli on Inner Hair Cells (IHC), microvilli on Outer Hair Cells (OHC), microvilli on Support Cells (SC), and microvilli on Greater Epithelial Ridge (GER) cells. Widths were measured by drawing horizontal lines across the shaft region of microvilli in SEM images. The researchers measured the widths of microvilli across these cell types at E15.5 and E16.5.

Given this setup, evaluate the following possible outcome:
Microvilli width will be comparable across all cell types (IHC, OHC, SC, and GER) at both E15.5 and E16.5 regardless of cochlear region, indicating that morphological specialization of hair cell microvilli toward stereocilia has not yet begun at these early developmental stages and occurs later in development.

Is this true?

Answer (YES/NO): NO